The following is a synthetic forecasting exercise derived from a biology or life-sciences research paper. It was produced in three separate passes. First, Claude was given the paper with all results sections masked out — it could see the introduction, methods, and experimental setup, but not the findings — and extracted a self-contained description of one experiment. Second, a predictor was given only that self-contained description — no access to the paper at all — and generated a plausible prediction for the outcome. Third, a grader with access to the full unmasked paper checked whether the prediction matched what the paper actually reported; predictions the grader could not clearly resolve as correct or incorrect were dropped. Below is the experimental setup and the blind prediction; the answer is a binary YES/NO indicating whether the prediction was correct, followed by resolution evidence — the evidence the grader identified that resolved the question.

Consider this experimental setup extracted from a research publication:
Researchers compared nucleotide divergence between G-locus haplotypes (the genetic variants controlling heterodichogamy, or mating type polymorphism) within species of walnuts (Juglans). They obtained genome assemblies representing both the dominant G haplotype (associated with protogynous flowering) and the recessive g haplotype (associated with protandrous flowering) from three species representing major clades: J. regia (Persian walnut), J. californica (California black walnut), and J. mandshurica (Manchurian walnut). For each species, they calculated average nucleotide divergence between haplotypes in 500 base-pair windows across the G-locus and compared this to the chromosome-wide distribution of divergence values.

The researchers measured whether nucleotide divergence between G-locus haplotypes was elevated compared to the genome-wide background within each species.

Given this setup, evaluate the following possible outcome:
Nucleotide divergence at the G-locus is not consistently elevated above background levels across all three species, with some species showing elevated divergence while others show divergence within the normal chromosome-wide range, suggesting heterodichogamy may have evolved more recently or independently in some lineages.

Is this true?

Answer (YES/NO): NO